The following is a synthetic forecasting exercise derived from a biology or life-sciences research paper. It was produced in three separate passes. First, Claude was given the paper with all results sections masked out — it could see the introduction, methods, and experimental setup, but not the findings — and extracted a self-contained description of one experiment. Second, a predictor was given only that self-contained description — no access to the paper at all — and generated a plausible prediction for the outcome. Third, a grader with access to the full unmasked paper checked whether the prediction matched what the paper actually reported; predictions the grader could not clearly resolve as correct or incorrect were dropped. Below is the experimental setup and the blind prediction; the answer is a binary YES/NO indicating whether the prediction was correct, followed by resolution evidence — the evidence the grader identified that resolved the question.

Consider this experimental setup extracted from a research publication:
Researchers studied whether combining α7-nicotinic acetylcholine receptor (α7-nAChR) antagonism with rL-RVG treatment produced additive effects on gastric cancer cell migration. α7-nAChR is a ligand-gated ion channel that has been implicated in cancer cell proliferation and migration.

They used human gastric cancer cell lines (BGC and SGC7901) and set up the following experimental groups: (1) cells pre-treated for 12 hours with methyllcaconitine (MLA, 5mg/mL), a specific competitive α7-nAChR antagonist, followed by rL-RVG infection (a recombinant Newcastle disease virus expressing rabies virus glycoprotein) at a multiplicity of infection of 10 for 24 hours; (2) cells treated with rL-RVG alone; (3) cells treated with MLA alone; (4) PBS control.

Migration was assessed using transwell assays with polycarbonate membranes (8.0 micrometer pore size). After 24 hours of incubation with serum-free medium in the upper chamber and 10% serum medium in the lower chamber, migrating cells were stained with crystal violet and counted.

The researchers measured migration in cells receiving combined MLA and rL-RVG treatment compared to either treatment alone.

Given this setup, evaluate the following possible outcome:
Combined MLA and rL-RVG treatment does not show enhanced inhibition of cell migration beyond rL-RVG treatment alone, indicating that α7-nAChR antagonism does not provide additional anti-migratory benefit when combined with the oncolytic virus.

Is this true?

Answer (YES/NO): NO